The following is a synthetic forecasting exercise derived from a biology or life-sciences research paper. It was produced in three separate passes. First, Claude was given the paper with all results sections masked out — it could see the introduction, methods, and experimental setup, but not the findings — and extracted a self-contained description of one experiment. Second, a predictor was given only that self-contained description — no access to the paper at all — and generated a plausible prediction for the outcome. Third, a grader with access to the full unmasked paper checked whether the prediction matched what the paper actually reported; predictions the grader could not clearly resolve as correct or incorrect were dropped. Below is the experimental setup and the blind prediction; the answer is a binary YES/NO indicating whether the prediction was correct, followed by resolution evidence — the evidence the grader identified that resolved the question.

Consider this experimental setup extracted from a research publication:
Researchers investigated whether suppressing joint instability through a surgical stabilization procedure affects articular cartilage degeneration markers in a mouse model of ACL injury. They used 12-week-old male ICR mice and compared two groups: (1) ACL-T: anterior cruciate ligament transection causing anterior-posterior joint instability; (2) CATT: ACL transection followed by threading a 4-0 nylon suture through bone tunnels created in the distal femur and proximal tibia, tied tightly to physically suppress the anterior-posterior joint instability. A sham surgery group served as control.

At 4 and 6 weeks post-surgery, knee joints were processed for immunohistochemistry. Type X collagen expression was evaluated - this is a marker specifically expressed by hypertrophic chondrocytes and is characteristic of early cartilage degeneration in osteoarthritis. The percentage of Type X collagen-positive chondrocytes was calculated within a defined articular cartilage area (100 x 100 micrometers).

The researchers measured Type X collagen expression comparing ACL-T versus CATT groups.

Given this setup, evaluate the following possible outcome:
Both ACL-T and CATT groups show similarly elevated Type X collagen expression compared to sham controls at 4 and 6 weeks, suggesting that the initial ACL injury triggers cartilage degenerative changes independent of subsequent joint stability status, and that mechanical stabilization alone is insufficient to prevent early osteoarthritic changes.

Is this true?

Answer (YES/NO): NO